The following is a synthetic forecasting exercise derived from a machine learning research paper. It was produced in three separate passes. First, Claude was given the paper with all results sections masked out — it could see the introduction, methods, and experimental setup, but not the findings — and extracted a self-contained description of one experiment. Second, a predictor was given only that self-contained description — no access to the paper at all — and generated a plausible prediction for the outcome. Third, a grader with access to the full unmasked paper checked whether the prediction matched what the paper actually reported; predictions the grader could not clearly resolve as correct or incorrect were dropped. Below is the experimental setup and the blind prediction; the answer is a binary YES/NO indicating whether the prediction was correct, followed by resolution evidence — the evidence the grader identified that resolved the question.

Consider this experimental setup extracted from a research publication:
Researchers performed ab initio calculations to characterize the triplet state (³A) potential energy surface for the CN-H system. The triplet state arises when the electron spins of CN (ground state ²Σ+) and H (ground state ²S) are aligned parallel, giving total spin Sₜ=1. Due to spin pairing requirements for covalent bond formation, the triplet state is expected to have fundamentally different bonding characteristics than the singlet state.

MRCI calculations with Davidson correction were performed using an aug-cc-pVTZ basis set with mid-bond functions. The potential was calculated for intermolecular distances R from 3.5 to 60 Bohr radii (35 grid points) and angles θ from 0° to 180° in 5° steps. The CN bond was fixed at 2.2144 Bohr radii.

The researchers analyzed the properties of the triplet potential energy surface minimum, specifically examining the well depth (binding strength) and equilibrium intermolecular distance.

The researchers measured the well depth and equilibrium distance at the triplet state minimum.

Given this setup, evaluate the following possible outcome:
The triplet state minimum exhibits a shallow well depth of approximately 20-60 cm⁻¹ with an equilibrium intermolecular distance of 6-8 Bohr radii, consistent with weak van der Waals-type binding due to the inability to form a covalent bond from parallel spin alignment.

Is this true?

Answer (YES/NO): YES